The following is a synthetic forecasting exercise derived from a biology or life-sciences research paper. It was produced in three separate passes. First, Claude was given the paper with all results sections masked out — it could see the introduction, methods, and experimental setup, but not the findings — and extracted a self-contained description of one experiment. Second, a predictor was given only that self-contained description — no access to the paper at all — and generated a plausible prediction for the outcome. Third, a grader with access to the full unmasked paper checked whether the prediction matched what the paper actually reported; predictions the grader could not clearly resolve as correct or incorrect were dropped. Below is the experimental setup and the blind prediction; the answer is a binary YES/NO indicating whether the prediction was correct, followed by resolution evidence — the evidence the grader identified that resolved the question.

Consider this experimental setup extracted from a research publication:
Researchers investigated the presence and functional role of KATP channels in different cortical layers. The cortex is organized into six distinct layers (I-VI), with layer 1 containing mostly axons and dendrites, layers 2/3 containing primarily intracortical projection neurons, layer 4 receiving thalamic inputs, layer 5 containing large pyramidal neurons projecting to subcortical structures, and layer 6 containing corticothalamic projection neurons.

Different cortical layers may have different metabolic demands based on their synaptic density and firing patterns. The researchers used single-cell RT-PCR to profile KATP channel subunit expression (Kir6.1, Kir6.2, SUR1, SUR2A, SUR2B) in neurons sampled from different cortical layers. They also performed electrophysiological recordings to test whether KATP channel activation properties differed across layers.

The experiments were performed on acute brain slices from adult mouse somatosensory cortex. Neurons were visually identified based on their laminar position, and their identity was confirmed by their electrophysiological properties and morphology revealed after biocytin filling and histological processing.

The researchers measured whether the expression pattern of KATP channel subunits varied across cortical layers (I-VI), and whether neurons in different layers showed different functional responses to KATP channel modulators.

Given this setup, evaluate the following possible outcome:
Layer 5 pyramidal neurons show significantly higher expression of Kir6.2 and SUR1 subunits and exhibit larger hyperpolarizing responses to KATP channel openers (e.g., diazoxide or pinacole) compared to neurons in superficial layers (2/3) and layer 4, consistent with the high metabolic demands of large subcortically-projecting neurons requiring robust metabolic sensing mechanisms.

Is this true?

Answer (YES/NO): NO